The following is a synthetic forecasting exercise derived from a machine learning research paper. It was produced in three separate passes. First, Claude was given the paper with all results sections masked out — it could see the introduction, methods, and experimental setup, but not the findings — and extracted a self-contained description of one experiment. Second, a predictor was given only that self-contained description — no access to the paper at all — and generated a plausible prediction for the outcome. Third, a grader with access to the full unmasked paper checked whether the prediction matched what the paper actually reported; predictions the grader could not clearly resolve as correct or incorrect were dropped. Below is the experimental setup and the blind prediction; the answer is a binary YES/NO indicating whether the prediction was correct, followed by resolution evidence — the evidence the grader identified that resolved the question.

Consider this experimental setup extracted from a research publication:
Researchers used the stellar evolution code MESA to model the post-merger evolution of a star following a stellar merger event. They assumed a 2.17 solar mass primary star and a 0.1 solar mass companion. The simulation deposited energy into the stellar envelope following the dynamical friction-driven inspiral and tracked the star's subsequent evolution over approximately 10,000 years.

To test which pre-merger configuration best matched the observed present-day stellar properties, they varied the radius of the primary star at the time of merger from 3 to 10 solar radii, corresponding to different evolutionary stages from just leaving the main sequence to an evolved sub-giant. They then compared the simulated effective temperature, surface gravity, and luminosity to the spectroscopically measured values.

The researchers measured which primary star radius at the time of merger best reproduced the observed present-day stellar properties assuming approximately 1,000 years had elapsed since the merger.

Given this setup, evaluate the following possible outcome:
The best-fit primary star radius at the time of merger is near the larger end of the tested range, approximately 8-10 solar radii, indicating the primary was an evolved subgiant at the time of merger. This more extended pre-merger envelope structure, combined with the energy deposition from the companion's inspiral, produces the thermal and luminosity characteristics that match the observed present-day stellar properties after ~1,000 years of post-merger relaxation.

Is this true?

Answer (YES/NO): NO